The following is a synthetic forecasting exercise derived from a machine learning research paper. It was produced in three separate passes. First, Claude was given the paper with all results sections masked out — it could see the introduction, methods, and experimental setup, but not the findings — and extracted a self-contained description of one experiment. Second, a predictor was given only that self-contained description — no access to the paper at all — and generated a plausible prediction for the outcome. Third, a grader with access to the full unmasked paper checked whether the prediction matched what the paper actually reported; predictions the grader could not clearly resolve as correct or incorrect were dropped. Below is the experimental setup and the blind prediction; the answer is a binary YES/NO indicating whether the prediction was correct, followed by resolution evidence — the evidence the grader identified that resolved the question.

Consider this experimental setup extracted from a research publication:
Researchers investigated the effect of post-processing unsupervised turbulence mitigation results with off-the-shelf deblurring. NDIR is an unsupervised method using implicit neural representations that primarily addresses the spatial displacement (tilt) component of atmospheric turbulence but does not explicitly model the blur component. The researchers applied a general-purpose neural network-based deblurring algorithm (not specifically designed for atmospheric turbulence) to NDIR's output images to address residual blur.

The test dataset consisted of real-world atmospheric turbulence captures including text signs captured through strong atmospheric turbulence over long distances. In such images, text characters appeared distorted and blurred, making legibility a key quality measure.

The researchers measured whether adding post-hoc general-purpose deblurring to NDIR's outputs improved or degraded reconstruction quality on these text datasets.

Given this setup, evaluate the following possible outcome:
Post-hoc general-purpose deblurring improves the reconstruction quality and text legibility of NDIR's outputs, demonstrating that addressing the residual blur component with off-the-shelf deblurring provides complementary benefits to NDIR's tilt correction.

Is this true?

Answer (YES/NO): NO